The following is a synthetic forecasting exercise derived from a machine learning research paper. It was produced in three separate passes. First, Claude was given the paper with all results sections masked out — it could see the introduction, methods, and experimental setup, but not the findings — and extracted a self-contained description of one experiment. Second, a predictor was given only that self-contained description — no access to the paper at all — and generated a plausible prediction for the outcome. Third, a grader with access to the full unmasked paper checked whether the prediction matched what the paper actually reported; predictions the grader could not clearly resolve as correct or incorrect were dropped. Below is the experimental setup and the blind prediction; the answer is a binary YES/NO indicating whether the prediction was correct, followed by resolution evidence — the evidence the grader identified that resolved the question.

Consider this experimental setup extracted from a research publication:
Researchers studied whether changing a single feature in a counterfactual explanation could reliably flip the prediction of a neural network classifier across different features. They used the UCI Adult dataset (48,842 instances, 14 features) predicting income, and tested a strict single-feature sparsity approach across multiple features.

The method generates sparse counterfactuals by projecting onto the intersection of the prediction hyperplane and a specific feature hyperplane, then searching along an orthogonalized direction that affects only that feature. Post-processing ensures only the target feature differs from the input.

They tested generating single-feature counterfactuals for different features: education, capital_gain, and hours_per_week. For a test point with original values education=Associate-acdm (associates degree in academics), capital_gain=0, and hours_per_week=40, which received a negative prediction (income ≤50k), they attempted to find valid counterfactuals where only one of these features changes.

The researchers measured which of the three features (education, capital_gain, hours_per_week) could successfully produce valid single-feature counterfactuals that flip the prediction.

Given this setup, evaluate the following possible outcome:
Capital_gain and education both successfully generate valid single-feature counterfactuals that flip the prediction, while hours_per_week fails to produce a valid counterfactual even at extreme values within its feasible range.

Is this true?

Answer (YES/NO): NO